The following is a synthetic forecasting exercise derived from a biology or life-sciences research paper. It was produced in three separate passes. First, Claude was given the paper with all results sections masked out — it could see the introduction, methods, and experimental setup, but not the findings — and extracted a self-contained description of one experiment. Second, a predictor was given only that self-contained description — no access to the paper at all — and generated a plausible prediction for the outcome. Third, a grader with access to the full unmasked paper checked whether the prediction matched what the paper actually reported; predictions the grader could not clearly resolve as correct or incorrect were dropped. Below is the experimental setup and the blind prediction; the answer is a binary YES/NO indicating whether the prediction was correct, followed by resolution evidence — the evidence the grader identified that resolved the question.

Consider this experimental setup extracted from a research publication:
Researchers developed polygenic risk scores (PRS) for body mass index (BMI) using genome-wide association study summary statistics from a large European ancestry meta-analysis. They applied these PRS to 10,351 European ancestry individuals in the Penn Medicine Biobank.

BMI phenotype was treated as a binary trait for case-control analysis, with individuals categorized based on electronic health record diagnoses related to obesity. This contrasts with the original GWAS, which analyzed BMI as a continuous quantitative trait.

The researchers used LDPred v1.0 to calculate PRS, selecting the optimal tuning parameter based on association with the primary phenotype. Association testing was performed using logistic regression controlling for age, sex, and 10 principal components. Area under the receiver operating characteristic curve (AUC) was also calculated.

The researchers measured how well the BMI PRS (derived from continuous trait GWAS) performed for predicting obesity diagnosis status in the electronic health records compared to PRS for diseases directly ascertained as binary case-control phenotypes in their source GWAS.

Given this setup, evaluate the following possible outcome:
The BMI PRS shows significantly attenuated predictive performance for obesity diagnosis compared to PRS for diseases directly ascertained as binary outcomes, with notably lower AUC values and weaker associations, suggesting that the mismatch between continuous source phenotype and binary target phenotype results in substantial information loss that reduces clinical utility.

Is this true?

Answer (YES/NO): NO